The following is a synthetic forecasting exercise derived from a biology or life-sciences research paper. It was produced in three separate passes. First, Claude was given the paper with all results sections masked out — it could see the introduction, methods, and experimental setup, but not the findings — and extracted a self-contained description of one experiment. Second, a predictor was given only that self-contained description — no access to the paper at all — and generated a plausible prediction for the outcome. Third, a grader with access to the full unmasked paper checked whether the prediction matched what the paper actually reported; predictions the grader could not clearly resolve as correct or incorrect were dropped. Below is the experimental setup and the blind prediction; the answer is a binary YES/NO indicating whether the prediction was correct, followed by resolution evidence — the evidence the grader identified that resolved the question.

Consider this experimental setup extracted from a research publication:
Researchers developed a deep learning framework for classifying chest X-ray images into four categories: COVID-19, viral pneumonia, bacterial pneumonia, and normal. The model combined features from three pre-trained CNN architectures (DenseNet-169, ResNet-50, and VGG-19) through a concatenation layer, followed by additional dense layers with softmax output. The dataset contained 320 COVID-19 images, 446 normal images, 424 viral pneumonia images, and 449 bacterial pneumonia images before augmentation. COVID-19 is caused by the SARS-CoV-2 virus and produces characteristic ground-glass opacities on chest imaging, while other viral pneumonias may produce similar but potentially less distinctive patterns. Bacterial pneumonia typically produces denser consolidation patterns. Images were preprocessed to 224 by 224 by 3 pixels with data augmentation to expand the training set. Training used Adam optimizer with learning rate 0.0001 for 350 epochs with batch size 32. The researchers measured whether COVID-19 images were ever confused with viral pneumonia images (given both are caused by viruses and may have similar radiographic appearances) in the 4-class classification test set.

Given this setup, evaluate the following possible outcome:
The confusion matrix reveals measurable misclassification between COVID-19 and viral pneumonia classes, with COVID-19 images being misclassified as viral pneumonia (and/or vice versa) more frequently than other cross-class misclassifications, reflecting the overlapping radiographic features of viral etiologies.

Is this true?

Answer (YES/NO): NO